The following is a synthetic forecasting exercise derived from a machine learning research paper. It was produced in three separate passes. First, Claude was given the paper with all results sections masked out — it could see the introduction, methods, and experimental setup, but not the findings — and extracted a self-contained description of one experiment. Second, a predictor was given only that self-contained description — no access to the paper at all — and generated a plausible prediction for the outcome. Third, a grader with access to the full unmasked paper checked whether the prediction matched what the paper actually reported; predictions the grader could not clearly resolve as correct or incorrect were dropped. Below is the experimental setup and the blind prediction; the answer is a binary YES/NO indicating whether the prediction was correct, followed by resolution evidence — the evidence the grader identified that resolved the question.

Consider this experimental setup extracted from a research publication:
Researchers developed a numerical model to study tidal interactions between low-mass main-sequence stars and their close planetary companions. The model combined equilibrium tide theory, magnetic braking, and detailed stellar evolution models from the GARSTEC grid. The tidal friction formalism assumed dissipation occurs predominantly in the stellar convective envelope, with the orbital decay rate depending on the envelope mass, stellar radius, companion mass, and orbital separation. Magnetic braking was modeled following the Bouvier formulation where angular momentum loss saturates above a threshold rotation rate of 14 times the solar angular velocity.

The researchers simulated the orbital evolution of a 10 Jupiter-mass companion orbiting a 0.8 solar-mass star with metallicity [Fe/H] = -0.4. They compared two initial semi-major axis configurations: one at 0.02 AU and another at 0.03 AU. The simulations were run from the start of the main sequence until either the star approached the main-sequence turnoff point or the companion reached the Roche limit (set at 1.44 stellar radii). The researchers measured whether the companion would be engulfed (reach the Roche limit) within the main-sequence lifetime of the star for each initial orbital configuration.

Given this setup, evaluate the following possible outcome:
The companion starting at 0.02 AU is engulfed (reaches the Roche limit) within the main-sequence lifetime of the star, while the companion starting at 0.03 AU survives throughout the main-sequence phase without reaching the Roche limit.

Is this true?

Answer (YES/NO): YES